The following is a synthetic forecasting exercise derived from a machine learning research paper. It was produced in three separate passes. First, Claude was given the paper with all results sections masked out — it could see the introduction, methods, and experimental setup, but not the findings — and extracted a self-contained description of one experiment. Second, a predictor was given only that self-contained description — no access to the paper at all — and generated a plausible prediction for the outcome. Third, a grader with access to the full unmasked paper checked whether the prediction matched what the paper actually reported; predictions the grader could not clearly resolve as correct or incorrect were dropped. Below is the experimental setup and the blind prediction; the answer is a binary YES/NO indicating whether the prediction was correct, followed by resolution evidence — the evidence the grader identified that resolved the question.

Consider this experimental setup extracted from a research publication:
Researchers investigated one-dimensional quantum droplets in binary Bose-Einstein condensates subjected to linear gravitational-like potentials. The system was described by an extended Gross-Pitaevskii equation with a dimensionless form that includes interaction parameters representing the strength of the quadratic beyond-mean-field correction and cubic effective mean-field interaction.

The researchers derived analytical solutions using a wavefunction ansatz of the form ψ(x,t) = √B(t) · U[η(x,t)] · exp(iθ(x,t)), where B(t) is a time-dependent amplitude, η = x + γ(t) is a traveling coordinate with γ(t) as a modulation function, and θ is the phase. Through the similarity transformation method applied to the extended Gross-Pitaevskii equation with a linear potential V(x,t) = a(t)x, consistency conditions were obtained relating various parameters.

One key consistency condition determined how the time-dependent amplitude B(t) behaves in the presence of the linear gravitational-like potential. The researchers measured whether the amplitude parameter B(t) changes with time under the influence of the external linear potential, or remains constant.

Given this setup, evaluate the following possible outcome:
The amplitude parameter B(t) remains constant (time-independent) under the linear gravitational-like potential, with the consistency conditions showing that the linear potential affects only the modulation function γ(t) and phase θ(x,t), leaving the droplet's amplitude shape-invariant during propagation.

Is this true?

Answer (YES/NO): YES